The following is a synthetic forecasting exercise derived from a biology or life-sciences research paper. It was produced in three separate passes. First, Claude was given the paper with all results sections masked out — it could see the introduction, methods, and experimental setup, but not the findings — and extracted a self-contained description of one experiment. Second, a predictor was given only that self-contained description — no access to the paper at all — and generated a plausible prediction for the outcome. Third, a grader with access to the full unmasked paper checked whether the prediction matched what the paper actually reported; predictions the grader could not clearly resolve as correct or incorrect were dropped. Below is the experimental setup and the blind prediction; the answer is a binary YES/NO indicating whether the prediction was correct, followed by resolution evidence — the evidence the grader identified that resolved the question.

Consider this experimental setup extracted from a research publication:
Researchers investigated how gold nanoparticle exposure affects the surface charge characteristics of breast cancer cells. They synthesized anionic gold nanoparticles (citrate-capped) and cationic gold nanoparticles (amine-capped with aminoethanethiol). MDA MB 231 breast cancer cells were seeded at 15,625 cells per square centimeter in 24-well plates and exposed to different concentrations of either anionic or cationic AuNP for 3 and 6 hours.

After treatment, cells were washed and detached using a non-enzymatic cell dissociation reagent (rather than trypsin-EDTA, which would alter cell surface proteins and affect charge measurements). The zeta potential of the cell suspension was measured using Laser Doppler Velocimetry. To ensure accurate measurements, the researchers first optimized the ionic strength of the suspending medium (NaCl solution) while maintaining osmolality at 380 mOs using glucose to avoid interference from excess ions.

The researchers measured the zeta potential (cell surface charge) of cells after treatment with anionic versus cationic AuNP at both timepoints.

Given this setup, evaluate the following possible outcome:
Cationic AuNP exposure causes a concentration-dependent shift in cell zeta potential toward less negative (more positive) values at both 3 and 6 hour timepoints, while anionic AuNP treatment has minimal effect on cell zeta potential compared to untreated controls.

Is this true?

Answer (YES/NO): NO